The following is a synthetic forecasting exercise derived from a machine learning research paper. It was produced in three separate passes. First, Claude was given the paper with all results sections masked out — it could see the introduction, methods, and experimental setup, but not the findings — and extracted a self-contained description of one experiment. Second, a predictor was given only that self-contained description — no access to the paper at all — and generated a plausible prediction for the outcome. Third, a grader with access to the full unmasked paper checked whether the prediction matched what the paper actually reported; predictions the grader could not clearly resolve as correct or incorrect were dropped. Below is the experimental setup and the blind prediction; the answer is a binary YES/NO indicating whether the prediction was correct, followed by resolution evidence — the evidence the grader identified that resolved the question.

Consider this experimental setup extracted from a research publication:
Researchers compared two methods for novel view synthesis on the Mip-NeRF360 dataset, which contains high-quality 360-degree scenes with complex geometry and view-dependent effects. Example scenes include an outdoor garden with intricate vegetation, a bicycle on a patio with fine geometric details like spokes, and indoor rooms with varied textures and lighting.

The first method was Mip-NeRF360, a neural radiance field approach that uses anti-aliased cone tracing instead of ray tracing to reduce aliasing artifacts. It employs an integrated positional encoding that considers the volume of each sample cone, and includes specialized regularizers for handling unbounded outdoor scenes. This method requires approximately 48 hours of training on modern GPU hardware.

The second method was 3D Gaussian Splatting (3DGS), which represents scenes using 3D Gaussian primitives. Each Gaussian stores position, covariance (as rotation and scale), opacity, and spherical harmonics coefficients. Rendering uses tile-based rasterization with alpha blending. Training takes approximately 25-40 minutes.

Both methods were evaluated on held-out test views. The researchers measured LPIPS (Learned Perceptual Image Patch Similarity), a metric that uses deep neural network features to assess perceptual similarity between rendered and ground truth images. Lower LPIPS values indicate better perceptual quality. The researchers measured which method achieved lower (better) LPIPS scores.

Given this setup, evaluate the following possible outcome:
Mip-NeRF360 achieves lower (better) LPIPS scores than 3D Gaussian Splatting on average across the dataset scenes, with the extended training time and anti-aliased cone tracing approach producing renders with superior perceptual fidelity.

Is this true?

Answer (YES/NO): NO